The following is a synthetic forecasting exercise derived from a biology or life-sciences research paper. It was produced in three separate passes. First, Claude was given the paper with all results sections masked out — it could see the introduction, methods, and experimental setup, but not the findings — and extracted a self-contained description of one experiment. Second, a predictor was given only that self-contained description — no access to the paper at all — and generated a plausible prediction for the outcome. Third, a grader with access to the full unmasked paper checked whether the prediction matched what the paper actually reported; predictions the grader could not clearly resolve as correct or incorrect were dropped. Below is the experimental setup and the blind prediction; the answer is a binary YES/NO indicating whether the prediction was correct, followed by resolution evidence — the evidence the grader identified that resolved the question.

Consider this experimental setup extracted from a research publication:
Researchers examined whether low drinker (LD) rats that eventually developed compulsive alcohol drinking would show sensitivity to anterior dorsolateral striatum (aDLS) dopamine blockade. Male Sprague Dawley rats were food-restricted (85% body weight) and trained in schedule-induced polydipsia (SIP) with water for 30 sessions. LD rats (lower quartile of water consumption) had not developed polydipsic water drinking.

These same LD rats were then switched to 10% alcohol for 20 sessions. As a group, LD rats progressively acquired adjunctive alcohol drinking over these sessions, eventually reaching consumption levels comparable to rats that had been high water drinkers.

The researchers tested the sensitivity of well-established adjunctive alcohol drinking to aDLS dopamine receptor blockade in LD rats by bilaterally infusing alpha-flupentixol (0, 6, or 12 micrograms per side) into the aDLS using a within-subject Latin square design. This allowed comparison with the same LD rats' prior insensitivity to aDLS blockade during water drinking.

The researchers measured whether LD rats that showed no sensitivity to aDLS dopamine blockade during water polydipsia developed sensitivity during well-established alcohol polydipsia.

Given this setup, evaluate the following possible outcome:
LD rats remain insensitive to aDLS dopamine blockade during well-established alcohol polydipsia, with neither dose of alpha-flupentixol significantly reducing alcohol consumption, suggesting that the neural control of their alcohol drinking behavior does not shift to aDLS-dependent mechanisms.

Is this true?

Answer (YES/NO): NO